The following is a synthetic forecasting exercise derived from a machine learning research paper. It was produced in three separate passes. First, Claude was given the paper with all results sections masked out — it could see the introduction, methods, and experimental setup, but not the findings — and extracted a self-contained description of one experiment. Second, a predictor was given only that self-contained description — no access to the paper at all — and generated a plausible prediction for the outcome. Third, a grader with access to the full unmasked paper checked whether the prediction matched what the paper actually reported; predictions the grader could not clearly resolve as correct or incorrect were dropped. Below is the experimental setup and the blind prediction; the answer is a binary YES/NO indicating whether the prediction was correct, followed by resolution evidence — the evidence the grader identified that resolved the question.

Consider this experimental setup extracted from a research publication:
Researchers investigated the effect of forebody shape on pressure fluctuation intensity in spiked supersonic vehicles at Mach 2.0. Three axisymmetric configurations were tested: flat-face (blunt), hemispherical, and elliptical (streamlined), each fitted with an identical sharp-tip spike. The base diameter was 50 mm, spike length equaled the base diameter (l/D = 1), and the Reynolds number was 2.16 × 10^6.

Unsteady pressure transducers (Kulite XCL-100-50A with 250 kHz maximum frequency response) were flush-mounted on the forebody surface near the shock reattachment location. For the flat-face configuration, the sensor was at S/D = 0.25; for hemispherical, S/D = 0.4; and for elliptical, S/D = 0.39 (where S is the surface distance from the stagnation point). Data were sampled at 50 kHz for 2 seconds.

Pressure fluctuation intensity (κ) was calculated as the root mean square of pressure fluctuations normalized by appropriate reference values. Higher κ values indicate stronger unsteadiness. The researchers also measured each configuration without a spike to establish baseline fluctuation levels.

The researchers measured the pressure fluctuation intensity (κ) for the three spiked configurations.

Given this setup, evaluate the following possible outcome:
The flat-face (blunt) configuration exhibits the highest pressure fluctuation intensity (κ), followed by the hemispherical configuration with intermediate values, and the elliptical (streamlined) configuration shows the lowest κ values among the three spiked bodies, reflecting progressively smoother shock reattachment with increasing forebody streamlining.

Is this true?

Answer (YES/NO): YES